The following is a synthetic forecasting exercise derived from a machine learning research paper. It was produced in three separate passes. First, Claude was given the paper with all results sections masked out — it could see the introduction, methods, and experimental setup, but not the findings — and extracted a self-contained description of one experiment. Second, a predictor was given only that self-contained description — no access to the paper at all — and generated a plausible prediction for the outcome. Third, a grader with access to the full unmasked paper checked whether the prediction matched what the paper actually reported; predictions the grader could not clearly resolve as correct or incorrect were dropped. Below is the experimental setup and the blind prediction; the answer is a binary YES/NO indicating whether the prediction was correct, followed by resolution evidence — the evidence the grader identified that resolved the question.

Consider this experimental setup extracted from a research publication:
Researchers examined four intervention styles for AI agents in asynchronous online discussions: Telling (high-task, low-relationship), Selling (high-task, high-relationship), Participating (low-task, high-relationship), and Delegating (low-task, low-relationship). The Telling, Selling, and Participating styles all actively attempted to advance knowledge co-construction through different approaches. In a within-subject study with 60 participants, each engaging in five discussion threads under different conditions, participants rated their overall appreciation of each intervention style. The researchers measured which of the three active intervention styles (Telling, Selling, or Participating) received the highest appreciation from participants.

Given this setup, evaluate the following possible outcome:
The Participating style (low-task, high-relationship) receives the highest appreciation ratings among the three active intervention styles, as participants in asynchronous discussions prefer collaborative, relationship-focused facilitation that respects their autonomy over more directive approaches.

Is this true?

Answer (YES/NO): YES